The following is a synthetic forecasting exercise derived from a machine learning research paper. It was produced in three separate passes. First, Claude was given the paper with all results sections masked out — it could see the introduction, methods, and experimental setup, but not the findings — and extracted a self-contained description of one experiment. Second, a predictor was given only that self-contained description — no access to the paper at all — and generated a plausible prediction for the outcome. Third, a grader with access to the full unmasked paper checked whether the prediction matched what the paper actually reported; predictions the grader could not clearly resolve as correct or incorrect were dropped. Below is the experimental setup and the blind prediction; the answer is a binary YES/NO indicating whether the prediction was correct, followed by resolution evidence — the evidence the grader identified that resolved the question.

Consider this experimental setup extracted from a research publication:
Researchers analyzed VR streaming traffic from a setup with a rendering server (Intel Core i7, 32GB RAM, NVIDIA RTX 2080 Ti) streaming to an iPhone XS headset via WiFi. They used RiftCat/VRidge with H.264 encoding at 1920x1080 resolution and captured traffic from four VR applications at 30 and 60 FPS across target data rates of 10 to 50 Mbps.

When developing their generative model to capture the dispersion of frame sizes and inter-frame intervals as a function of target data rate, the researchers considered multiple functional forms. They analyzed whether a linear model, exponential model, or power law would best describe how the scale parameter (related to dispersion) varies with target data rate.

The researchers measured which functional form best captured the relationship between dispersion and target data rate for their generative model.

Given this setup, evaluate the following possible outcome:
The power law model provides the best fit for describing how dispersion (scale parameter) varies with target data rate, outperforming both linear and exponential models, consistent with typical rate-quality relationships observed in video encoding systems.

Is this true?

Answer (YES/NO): YES